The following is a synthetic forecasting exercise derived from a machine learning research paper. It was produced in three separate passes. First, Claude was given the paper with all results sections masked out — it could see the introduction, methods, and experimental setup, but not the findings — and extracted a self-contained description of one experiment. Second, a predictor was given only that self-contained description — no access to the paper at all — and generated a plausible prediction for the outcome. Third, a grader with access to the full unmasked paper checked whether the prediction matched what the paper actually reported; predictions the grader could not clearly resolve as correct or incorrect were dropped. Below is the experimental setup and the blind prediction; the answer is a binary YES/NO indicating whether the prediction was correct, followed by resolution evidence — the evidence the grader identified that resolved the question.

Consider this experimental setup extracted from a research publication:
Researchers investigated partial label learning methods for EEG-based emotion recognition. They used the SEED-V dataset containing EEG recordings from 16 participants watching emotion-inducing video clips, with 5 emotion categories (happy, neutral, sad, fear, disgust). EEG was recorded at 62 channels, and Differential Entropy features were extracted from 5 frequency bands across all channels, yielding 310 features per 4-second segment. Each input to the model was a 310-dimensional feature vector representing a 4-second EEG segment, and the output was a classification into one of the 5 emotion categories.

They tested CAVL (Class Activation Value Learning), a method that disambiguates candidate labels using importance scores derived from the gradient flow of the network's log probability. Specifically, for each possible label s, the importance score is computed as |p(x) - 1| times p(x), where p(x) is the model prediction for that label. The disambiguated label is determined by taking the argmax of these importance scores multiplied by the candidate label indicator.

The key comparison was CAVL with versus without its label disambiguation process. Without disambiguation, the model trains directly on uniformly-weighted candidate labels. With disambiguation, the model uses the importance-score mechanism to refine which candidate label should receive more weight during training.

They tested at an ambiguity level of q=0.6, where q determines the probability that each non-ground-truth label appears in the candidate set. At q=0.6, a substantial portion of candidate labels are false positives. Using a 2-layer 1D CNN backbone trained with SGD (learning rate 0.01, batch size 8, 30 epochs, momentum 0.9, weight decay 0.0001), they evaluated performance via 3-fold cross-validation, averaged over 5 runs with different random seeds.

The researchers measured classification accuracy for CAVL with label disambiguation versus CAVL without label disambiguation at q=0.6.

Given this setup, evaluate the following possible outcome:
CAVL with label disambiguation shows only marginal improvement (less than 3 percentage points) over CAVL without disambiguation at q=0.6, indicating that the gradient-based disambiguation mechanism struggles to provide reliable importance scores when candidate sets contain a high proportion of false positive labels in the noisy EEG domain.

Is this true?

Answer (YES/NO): NO